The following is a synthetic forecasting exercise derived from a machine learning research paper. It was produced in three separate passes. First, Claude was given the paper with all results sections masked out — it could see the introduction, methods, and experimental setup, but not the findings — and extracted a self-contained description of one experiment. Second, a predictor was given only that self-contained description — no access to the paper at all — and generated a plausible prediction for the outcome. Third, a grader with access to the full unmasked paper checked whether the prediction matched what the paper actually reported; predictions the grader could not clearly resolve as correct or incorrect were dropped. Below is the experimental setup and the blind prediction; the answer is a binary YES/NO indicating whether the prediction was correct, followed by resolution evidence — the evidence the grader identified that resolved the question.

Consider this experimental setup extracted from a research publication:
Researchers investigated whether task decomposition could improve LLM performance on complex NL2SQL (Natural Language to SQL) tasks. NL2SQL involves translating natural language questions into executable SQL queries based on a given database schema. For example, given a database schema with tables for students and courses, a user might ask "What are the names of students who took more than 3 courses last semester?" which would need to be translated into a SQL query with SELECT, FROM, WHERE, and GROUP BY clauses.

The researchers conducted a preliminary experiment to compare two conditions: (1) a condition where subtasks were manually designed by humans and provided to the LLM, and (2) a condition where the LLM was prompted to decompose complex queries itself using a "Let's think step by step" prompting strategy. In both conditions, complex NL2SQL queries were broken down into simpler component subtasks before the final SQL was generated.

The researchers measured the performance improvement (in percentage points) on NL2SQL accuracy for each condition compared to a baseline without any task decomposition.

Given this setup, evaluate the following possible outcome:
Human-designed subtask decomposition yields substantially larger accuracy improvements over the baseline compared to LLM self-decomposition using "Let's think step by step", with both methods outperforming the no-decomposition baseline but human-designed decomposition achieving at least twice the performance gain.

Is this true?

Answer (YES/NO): YES